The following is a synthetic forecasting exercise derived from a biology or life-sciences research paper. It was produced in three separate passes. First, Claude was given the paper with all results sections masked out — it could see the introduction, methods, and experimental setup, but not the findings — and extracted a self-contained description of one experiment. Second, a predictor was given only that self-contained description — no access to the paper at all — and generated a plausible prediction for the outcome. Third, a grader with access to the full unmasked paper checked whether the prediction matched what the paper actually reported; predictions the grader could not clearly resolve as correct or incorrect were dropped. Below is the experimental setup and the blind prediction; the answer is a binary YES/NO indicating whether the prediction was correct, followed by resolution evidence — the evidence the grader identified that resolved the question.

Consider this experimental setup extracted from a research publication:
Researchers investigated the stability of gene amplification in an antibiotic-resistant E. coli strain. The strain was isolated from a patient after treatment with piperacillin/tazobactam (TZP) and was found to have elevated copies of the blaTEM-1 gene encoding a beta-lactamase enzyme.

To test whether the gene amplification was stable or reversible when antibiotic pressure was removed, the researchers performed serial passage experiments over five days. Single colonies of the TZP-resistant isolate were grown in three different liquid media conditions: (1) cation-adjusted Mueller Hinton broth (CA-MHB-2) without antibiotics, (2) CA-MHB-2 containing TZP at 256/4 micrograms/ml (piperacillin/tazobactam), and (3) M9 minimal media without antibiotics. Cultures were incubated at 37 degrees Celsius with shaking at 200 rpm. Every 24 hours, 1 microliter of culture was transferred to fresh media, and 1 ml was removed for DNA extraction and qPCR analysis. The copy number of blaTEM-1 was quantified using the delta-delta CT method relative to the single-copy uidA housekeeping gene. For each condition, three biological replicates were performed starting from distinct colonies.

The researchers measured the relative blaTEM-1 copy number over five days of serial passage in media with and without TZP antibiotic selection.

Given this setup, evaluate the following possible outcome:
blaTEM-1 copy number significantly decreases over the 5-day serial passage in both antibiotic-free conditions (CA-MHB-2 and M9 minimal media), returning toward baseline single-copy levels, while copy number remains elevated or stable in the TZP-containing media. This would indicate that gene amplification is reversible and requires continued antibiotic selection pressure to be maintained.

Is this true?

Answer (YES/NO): NO